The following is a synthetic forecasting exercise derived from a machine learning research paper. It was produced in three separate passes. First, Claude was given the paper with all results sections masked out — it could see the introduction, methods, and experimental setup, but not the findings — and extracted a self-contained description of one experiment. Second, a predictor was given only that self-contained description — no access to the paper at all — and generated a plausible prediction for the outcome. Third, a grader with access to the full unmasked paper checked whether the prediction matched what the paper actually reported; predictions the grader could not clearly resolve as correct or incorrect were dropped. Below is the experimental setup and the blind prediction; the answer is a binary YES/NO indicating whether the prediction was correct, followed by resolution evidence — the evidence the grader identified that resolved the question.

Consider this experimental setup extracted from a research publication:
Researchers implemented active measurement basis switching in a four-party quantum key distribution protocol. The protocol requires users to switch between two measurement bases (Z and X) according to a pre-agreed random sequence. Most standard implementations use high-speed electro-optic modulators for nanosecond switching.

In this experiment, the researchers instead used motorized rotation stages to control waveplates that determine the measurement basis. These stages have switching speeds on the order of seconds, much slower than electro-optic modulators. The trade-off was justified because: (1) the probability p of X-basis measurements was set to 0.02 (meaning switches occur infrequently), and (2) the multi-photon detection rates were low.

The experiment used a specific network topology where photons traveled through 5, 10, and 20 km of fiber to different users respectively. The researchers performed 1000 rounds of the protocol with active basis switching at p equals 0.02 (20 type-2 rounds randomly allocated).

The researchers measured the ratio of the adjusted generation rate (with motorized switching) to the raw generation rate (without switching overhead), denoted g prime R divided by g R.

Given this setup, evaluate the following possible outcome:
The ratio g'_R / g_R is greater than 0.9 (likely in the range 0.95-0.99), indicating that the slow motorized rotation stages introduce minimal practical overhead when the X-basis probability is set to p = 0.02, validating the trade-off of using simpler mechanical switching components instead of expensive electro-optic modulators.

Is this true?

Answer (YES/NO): NO